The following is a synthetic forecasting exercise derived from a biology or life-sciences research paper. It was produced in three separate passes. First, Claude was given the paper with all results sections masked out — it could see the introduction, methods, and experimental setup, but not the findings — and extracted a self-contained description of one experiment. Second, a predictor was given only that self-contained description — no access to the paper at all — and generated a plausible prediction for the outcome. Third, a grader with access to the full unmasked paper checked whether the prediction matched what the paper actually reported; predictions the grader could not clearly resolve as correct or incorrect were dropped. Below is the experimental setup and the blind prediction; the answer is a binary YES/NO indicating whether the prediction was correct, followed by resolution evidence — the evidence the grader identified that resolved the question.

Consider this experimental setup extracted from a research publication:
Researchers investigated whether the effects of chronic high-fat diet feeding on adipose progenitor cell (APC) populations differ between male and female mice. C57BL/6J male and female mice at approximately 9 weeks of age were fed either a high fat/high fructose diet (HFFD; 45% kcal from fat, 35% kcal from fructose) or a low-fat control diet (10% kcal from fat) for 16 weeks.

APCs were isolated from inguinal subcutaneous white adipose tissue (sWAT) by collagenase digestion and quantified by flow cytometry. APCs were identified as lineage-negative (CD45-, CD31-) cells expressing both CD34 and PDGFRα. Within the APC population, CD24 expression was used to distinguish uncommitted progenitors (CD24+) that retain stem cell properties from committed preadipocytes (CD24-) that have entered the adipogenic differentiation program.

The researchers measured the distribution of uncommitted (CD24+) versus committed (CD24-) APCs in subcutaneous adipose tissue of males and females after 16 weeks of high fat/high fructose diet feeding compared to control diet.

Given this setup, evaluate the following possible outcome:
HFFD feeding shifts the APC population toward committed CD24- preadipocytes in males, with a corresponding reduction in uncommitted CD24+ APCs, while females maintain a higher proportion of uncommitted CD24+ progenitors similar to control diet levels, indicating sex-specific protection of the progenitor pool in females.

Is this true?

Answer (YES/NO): NO